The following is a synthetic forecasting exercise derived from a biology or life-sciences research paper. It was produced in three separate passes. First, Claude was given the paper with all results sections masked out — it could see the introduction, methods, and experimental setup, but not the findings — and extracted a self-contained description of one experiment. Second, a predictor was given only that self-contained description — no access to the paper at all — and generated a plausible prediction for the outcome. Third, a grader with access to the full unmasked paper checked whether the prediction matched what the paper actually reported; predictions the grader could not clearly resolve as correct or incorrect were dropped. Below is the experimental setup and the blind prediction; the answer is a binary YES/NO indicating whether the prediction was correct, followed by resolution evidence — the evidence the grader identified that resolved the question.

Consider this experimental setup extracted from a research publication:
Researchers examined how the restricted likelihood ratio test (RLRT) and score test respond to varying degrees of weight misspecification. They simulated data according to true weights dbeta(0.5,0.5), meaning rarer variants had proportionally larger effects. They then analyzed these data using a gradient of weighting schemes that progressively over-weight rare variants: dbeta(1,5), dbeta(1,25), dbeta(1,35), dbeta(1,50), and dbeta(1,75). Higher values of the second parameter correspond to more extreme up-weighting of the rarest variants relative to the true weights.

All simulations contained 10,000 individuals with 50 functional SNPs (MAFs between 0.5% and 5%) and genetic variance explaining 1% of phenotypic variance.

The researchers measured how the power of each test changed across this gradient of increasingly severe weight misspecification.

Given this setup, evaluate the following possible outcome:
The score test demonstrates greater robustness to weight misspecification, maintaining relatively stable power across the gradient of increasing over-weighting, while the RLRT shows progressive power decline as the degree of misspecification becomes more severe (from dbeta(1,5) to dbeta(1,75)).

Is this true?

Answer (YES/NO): NO